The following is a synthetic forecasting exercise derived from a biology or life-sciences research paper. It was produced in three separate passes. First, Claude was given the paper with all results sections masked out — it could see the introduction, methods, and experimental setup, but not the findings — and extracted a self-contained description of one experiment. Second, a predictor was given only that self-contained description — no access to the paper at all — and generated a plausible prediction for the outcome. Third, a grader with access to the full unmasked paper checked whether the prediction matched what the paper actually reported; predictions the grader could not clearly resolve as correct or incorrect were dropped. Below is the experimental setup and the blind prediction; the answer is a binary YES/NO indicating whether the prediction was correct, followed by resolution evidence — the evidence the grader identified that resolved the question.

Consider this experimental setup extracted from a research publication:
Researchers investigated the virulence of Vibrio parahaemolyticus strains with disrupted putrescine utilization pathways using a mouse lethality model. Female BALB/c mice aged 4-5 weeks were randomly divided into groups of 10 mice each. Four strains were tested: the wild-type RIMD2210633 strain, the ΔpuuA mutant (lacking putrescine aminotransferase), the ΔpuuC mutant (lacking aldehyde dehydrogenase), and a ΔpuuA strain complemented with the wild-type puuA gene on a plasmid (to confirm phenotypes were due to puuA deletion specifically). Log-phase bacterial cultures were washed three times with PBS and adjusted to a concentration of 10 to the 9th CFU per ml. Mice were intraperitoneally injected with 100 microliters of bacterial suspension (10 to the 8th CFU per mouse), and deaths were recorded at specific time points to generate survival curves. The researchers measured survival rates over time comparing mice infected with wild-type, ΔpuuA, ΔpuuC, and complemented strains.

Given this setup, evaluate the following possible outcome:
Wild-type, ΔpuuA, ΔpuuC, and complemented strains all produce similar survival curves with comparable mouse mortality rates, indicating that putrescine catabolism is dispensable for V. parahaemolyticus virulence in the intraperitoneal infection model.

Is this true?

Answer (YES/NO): NO